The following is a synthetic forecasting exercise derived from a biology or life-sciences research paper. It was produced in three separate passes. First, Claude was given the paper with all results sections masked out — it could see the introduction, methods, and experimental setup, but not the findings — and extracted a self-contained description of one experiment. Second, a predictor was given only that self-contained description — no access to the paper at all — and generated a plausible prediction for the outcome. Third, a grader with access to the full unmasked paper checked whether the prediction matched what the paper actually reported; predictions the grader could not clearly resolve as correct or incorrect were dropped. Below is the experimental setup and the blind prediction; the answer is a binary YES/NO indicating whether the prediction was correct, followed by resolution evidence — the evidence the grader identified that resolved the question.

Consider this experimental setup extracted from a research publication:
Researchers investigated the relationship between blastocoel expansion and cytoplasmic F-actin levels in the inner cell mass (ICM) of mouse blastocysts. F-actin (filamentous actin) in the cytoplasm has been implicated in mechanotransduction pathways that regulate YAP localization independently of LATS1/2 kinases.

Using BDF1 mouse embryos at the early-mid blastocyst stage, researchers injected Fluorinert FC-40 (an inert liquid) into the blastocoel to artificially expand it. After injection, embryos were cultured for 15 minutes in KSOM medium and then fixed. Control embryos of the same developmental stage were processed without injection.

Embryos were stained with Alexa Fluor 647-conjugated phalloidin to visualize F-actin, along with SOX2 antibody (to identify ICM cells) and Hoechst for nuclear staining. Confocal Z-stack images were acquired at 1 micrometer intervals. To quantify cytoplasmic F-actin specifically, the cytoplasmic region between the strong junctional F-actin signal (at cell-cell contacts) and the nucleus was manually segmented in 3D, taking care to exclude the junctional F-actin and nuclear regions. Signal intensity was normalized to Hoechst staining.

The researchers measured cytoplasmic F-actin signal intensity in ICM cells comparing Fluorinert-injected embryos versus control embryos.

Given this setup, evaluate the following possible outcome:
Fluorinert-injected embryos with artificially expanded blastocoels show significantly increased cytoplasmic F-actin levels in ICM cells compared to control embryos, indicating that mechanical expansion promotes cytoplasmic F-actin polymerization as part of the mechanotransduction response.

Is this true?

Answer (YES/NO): YES